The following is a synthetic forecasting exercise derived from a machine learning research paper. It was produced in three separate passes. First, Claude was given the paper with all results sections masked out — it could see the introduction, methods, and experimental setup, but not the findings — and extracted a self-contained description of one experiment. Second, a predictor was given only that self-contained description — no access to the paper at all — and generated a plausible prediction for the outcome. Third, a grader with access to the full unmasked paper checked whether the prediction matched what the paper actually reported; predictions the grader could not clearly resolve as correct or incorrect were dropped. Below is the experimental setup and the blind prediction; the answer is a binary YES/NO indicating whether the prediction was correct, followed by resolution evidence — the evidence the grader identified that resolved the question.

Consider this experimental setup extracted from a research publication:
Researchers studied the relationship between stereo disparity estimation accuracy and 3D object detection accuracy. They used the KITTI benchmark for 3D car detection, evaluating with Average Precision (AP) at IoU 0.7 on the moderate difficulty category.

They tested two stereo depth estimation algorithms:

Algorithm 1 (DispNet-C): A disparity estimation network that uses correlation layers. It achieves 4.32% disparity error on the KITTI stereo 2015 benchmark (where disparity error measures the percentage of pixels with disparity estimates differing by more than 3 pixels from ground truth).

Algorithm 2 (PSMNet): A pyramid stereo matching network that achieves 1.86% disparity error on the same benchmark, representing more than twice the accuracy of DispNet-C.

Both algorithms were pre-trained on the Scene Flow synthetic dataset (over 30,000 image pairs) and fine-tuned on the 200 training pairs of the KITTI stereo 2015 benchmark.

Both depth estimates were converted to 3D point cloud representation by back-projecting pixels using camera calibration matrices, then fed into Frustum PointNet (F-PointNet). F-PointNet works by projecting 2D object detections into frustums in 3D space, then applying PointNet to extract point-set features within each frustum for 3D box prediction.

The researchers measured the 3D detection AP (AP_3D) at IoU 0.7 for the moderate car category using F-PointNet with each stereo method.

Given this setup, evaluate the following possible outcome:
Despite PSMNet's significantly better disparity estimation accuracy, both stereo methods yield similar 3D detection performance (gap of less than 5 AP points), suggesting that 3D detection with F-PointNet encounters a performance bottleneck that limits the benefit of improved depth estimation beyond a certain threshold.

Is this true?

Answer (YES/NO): YES